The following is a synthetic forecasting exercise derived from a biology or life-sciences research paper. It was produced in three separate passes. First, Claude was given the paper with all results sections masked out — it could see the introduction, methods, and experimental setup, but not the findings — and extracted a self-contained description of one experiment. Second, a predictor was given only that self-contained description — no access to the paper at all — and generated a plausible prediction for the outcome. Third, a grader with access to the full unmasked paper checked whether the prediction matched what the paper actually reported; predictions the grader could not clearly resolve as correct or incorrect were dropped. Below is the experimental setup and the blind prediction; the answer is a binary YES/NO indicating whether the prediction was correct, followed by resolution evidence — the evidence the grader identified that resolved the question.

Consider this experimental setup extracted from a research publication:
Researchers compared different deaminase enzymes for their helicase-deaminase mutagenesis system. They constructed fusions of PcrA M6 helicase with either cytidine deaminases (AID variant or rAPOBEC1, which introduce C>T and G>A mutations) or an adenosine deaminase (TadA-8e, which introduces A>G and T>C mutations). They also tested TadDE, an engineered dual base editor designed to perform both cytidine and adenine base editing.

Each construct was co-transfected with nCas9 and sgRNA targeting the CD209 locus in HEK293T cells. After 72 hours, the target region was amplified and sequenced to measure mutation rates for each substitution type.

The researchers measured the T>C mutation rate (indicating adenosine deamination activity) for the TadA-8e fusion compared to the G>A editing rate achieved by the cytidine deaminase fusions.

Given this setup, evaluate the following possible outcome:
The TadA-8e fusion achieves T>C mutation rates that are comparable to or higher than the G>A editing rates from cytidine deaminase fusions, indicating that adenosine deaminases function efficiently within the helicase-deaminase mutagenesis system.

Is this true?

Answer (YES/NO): YES